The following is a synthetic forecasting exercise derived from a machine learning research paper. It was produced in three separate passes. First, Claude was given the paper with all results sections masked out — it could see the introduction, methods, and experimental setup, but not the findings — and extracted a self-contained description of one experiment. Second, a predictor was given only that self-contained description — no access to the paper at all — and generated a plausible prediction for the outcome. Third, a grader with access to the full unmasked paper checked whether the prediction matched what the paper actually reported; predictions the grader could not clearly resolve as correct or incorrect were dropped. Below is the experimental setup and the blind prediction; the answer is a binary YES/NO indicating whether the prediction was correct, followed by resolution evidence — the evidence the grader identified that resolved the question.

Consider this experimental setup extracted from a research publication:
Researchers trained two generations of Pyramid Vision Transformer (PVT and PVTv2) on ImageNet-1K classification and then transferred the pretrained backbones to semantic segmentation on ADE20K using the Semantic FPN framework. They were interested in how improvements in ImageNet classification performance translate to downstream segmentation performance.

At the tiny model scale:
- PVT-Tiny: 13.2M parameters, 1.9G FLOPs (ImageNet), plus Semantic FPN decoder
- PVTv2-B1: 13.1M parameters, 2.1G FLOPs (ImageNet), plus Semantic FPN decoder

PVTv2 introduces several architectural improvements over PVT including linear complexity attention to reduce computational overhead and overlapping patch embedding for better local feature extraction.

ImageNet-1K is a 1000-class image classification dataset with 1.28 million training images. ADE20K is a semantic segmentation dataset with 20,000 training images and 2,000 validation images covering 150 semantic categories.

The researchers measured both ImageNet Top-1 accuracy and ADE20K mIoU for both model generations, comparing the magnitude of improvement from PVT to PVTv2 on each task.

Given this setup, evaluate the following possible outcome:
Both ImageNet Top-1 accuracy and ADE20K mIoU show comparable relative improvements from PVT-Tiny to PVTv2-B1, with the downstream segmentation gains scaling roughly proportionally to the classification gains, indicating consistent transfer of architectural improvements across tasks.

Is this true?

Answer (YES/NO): NO